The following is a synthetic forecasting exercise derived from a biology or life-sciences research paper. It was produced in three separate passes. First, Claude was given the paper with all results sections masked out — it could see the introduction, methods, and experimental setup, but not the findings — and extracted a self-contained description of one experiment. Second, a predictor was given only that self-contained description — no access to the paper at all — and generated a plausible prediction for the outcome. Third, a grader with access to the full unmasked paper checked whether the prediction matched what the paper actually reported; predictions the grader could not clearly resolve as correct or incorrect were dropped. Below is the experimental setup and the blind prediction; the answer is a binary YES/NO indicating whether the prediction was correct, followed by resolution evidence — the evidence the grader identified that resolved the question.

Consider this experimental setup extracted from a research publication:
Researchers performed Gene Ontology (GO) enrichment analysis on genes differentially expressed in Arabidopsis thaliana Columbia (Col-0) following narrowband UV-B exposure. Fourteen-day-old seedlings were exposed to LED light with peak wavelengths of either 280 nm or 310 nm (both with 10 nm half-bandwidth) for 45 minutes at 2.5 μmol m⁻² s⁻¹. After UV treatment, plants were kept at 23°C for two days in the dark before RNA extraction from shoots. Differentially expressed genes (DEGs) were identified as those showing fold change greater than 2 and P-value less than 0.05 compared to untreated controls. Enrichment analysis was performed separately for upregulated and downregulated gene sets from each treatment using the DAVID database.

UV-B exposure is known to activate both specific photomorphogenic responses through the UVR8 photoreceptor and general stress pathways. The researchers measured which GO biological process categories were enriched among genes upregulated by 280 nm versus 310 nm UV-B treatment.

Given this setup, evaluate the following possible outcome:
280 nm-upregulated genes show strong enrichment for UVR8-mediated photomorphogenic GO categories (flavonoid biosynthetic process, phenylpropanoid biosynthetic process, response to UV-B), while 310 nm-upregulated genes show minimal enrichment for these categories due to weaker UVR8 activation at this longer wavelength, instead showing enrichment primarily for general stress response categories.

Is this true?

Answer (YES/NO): NO